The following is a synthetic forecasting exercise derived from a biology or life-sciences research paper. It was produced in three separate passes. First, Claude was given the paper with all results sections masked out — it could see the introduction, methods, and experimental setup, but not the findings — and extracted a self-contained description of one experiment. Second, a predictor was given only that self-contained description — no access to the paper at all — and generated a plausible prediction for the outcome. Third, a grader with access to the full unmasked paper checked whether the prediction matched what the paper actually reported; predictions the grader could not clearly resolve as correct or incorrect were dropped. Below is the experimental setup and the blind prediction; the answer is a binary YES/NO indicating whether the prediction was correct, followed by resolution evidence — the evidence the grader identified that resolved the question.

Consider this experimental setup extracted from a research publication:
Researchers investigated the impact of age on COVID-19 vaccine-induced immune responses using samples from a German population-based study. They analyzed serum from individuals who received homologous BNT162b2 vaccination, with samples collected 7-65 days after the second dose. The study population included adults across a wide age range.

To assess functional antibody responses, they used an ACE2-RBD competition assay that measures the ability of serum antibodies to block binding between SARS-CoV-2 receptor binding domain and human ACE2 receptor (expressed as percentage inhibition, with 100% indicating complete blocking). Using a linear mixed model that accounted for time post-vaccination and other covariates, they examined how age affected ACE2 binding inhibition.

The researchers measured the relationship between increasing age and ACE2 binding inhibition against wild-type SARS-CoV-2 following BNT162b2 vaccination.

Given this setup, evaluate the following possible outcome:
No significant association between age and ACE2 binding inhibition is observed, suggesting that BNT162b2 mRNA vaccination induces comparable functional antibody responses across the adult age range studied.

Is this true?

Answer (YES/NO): NO